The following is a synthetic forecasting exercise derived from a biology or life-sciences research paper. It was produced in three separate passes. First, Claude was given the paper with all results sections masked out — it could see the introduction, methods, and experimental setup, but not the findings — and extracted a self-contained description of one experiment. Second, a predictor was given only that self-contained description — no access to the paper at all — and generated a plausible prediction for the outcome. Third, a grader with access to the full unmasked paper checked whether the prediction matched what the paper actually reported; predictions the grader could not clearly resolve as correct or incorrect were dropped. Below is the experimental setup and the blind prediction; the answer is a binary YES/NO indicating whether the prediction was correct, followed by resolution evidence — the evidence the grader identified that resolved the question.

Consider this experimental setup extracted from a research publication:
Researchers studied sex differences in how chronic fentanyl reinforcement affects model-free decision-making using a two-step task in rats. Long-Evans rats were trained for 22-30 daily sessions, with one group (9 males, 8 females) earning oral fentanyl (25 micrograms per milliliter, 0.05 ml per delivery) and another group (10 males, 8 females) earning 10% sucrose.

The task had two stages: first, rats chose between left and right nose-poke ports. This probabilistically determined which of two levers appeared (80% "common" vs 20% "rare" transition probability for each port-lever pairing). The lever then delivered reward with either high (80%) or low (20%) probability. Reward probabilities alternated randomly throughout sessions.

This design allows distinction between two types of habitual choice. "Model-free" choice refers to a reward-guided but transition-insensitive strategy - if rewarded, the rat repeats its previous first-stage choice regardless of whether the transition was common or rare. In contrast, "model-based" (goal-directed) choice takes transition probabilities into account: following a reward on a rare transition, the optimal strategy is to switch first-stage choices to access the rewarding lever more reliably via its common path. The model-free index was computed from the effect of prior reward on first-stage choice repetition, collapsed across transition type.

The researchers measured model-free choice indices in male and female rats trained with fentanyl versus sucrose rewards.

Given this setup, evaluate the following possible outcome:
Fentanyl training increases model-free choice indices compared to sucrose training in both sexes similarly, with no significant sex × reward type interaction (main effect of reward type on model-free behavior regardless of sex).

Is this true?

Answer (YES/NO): NO